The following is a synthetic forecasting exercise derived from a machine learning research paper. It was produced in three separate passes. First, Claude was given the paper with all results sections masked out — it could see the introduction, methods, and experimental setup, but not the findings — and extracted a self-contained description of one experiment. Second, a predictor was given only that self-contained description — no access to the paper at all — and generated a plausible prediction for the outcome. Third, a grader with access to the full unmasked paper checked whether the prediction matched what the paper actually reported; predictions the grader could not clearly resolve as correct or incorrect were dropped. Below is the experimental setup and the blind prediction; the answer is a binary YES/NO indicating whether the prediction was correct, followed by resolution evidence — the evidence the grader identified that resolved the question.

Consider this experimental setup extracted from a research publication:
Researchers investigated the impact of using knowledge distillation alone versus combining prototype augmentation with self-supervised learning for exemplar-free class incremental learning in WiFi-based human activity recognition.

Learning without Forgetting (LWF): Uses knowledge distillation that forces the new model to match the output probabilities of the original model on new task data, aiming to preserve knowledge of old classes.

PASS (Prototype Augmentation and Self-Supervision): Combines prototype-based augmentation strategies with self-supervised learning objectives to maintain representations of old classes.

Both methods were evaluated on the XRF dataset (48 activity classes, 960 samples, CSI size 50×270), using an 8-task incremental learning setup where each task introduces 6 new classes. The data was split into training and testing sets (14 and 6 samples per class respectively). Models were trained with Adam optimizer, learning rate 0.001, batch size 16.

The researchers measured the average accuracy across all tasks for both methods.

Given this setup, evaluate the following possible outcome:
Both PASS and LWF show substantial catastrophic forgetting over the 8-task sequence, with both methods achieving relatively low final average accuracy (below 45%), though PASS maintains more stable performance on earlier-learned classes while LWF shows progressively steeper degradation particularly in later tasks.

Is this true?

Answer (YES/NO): NO